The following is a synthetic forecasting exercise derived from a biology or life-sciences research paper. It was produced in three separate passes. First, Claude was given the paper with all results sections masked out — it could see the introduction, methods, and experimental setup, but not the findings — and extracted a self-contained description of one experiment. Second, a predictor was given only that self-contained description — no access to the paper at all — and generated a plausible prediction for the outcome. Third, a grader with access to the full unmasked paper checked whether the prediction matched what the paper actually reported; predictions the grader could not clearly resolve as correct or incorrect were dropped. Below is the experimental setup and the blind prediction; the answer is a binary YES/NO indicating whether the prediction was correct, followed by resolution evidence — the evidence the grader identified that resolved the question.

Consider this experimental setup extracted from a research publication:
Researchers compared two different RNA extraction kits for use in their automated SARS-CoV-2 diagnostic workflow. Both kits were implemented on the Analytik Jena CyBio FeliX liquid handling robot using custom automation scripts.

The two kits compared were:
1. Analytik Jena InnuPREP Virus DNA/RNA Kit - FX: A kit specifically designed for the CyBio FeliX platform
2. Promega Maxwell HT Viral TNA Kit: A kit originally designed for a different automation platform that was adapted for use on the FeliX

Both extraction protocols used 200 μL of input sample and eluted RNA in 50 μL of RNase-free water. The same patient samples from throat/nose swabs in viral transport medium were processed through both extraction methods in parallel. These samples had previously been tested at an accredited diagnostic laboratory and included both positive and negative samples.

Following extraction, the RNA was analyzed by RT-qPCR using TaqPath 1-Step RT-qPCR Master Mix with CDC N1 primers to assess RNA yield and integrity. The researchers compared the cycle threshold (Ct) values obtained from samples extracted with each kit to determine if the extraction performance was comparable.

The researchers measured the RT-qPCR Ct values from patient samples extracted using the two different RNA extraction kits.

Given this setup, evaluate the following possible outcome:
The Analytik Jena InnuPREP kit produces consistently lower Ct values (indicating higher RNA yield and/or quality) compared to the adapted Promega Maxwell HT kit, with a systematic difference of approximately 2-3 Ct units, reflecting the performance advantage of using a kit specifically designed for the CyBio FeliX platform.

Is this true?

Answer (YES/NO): NO